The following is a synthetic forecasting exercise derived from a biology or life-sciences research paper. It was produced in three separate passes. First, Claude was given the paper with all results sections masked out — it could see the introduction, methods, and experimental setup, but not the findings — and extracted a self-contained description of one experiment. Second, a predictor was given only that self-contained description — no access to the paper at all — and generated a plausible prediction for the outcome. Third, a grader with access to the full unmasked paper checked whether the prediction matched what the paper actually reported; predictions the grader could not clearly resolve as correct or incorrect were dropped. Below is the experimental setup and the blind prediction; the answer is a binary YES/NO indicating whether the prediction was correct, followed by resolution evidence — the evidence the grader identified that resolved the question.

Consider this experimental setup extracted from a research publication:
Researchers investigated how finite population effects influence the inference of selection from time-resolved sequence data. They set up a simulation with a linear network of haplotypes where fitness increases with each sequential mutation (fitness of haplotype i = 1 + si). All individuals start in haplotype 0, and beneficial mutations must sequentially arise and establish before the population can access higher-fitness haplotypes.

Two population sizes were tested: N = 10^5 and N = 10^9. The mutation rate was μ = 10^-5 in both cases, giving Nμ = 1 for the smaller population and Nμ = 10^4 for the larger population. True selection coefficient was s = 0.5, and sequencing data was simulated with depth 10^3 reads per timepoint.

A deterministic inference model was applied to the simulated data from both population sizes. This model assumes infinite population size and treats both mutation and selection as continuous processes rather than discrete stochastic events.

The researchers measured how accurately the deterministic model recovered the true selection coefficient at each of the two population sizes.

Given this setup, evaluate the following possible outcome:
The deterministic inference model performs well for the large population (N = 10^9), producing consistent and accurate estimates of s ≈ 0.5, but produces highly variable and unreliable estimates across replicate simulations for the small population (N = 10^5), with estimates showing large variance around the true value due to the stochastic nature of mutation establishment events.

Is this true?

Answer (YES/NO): NO